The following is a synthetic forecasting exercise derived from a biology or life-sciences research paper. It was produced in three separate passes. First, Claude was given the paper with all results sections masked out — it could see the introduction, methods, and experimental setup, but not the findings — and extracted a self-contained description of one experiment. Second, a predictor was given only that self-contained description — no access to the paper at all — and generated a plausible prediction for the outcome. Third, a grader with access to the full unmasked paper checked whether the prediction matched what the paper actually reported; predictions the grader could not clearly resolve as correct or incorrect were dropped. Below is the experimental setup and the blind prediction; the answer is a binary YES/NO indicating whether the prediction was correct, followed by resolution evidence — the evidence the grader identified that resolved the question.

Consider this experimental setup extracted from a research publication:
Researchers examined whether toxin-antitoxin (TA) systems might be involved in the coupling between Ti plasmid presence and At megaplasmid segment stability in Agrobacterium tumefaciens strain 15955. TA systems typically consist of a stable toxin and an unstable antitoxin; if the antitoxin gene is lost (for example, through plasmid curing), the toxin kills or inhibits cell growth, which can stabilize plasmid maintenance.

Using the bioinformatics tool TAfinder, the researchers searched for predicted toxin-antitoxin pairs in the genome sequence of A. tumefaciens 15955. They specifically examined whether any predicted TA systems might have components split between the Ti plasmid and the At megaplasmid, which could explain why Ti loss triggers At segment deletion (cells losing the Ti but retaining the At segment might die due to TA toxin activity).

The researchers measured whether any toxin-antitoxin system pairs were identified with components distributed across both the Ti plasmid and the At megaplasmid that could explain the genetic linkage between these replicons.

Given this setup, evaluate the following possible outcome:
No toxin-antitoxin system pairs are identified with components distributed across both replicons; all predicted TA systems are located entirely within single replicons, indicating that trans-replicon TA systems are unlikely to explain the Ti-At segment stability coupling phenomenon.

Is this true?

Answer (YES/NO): YES